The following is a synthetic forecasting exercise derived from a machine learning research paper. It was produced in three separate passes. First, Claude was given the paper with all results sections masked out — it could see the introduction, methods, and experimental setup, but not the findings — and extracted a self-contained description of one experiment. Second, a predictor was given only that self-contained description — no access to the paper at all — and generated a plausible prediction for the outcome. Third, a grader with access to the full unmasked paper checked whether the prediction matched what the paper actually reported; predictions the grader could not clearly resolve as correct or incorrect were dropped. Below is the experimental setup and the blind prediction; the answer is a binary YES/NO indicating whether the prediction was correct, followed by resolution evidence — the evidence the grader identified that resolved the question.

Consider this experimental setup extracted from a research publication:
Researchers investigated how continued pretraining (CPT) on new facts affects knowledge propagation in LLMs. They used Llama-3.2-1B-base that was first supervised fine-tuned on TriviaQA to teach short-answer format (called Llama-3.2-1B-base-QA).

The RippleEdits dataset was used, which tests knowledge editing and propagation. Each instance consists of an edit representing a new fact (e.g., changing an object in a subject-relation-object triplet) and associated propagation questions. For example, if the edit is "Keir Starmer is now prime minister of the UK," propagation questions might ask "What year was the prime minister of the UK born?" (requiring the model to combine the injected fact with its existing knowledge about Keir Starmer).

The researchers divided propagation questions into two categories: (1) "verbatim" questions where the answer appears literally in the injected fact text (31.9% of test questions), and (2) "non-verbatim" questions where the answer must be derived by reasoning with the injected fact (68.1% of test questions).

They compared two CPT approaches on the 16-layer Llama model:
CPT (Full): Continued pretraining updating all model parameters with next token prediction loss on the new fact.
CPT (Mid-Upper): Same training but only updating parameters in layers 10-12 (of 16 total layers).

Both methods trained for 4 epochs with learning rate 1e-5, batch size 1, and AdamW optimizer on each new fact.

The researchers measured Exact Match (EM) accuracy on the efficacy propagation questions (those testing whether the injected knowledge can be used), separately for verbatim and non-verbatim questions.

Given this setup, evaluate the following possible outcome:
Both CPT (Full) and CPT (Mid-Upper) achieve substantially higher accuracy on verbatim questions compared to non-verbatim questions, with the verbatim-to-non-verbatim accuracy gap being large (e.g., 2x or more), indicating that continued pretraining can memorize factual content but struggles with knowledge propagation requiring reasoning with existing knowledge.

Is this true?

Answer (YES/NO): YES